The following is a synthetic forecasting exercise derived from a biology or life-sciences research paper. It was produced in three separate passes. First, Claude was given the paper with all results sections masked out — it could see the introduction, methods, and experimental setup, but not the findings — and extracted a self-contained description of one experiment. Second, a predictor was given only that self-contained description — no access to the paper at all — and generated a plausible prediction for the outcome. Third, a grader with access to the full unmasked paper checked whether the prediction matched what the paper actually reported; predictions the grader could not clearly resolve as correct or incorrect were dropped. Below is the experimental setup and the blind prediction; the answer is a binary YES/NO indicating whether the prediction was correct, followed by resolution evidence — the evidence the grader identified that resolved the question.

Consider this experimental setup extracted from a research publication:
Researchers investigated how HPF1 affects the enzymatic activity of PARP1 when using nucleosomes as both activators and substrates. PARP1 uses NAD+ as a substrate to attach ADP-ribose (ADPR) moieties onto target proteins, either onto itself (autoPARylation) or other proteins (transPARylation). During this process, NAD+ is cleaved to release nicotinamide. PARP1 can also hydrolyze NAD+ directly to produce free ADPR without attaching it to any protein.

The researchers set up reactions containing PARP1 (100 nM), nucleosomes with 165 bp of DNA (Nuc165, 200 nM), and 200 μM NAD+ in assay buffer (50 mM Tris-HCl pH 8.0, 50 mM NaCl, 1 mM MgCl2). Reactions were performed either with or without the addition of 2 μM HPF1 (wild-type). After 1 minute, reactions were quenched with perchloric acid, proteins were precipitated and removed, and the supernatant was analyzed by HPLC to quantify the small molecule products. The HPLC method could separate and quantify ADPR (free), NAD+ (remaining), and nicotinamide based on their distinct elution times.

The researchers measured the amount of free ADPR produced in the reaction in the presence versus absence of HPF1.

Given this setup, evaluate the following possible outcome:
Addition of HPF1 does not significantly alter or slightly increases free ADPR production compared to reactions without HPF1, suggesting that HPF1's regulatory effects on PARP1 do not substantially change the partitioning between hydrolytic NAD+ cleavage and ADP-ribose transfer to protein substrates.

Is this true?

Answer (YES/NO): NO